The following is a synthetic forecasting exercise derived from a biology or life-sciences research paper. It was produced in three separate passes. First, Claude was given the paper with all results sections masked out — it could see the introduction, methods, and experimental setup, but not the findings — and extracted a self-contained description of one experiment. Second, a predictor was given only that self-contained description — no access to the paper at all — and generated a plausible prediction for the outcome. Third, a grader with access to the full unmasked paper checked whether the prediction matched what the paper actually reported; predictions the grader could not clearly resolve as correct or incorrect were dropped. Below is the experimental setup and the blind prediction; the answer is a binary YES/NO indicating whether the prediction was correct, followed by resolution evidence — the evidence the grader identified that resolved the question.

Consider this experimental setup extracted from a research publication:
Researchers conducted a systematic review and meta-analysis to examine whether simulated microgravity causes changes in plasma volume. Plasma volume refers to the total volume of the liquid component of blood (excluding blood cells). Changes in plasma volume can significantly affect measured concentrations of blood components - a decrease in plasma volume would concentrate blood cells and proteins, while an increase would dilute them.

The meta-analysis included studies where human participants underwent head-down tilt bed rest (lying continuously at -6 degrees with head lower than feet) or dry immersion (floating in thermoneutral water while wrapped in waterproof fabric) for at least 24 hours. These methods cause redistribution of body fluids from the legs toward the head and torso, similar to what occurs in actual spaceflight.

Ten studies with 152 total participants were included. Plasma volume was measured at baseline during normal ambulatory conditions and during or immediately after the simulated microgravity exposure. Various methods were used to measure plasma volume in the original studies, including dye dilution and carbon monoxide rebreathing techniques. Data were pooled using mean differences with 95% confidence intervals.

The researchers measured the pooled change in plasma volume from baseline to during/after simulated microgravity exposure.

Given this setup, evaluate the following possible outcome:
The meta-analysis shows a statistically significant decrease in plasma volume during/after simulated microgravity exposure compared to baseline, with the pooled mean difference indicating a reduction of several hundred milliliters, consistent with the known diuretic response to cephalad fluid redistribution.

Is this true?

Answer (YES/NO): YES